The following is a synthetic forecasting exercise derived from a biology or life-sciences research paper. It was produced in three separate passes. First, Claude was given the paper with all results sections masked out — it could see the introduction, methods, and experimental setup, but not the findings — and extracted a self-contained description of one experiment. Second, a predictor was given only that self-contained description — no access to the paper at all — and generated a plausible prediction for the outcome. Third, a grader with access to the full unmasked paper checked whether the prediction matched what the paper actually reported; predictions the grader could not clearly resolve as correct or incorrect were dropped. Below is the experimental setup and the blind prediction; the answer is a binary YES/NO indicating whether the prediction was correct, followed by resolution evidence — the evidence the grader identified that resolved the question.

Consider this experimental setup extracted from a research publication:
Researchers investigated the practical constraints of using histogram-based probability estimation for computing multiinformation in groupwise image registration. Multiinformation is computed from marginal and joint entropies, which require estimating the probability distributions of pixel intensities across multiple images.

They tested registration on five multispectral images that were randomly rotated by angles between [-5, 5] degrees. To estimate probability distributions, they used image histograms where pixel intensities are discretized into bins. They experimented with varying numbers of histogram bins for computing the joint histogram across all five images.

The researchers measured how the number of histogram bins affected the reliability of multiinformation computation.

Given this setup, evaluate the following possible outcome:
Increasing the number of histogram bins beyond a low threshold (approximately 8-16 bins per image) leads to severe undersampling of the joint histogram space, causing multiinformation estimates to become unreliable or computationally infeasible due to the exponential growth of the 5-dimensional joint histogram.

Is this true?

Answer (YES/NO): NO